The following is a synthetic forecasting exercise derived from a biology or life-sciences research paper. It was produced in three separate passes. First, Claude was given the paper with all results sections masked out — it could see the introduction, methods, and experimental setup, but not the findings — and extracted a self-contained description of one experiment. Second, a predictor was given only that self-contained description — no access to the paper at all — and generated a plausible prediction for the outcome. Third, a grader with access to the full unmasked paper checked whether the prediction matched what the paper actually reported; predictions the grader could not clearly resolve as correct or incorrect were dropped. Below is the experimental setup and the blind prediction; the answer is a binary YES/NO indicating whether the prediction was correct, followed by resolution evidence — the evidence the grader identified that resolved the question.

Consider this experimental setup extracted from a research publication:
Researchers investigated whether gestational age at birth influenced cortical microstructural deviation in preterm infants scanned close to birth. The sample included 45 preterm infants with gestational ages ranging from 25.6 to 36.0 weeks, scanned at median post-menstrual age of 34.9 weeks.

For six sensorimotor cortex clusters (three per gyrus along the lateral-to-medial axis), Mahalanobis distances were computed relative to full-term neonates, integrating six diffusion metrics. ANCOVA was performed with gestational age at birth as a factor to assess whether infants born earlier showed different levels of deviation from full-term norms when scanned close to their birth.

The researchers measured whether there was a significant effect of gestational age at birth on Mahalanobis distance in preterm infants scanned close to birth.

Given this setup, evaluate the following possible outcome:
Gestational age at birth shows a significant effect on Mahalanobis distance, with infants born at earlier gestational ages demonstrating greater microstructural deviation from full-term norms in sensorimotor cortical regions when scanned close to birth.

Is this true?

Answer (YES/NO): NO